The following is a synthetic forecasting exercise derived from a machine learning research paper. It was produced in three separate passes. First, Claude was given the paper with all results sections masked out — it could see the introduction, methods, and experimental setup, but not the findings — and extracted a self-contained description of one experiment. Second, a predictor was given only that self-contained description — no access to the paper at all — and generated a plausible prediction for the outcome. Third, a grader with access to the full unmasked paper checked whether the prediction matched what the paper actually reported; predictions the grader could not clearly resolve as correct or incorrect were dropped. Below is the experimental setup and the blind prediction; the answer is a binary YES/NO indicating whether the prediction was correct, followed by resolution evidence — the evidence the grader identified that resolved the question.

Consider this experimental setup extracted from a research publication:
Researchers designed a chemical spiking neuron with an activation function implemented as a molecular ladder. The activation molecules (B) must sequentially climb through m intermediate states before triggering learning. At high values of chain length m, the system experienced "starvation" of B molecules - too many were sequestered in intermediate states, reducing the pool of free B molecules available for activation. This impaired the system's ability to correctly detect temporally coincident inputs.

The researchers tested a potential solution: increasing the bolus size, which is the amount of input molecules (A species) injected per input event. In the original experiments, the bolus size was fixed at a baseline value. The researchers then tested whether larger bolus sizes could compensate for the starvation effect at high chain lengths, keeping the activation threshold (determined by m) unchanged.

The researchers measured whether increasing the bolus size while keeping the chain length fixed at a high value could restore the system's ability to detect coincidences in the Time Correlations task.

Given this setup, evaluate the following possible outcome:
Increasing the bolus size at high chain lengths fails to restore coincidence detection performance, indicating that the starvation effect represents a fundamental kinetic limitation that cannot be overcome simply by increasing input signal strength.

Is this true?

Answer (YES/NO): NO